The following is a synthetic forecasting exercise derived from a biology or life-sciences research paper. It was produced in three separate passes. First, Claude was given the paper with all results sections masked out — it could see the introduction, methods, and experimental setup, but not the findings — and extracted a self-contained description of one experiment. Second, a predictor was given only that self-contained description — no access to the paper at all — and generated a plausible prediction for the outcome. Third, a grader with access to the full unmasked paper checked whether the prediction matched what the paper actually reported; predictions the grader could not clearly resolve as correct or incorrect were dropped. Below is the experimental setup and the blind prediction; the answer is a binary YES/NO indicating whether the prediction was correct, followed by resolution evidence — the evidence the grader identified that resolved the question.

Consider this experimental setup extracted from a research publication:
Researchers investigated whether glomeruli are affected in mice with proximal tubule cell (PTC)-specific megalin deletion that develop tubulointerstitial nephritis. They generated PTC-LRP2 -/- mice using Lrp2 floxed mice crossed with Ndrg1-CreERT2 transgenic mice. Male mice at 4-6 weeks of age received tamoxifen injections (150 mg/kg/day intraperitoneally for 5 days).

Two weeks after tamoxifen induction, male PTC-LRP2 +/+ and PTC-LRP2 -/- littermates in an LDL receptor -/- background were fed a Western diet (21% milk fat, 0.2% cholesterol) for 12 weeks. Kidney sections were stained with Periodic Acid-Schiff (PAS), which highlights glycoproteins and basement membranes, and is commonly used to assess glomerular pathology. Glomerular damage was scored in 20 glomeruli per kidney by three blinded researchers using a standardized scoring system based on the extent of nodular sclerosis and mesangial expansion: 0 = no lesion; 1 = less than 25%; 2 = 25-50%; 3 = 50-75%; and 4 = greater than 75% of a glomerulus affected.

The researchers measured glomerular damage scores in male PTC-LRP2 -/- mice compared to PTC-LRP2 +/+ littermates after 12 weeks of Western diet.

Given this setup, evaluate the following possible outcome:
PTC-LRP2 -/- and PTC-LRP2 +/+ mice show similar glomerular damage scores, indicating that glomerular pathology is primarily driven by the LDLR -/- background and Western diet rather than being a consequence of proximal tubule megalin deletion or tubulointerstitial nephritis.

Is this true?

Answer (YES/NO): YES